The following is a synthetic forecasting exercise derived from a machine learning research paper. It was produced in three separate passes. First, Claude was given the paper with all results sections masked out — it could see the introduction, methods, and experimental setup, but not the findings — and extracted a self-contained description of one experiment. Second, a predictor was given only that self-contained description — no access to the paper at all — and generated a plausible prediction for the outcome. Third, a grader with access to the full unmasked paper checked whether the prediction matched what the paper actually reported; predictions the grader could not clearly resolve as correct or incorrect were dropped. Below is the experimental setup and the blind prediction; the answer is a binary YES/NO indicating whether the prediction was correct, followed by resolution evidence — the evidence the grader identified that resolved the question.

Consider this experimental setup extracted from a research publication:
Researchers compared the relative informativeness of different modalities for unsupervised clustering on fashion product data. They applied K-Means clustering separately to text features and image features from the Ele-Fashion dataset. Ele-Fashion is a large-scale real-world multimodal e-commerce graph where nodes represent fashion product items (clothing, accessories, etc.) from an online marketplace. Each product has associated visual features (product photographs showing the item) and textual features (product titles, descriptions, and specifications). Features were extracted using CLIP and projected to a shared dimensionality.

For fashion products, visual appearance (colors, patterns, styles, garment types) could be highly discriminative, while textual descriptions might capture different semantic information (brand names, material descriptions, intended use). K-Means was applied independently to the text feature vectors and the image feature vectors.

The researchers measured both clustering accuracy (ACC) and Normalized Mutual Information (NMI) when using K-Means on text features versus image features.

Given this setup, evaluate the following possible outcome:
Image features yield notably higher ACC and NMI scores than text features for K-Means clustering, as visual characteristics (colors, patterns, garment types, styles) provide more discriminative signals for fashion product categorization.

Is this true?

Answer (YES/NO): NO